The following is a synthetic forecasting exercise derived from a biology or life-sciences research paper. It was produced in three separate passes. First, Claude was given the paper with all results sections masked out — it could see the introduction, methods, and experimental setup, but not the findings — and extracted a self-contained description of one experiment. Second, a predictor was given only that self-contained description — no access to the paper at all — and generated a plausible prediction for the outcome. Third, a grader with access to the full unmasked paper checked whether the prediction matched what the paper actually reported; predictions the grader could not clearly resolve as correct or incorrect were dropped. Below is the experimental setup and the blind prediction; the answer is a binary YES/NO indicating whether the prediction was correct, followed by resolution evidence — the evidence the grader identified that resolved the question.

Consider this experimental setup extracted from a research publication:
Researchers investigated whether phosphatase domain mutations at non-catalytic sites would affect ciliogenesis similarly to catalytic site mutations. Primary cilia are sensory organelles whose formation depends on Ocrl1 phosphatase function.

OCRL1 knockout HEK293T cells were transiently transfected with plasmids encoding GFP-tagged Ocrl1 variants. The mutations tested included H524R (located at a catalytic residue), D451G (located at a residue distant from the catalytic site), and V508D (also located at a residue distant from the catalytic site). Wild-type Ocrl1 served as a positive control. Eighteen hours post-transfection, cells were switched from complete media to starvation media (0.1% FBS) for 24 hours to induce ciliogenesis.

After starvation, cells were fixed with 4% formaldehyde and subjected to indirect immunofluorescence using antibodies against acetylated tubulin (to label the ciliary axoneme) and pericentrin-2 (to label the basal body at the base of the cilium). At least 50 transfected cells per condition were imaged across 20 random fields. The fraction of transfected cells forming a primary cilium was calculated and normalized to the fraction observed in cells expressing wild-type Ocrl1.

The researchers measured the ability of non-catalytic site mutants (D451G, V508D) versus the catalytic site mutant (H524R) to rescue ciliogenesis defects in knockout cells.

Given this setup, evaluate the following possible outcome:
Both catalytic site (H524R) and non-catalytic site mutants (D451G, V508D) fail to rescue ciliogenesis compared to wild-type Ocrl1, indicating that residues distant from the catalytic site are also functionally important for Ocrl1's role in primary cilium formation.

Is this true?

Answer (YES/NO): YES